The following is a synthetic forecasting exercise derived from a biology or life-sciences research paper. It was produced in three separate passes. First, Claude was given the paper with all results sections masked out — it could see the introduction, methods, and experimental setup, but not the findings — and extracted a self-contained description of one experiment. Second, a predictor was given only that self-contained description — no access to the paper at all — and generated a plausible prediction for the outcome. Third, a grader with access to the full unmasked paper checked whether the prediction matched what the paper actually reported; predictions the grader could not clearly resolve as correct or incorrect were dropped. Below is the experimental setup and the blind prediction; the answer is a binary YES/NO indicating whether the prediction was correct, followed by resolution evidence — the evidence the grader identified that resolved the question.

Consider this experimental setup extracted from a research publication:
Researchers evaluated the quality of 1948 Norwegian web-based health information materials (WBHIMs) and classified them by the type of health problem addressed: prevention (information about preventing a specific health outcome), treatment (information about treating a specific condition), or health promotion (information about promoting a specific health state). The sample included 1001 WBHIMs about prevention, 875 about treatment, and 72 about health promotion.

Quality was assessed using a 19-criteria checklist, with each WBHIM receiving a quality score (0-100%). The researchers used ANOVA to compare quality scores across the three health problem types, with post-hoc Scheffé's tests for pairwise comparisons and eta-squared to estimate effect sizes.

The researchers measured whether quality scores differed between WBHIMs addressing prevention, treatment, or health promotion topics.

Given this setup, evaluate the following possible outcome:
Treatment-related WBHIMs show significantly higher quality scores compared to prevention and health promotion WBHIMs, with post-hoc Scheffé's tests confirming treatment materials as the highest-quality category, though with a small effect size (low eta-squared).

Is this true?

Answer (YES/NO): NO